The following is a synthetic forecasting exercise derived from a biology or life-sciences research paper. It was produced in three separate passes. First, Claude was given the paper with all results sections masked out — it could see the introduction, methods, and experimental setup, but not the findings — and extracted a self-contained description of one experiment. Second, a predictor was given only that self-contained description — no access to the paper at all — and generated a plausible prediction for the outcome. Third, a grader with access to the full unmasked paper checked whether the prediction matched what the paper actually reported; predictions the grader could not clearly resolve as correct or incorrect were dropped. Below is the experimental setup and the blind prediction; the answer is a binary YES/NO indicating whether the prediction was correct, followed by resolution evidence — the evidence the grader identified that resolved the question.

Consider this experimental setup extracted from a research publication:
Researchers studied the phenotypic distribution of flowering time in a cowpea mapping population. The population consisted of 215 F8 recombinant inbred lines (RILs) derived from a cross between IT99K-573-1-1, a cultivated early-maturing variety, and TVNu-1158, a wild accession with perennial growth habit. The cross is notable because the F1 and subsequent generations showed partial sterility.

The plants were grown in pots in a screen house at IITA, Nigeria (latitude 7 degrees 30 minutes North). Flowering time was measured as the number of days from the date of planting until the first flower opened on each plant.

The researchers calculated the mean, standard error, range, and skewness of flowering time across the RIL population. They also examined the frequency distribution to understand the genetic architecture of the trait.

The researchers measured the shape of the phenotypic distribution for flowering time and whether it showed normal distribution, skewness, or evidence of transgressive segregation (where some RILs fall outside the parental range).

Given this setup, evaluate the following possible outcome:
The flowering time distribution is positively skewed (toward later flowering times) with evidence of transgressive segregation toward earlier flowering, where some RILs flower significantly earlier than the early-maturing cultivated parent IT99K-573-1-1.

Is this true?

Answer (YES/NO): NO